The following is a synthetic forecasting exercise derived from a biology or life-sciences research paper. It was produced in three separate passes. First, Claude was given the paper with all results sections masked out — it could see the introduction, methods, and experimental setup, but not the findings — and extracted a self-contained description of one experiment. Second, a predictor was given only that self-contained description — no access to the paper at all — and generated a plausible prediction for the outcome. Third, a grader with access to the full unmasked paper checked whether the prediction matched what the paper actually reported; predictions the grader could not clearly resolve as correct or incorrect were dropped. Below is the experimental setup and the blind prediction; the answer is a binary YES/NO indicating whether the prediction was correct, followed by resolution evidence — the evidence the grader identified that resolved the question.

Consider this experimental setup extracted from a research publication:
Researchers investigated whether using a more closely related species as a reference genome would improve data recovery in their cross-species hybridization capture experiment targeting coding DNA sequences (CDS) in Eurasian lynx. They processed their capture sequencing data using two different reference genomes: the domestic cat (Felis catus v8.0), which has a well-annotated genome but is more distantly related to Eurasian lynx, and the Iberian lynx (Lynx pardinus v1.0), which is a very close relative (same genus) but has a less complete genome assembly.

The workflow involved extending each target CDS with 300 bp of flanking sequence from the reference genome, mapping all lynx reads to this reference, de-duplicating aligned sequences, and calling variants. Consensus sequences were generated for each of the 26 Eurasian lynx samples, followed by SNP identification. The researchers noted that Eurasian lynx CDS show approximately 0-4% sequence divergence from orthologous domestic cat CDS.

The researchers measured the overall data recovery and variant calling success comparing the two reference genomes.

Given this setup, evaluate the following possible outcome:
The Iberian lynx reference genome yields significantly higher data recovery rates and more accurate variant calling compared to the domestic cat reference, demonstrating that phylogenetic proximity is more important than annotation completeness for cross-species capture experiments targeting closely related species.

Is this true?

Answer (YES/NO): NO